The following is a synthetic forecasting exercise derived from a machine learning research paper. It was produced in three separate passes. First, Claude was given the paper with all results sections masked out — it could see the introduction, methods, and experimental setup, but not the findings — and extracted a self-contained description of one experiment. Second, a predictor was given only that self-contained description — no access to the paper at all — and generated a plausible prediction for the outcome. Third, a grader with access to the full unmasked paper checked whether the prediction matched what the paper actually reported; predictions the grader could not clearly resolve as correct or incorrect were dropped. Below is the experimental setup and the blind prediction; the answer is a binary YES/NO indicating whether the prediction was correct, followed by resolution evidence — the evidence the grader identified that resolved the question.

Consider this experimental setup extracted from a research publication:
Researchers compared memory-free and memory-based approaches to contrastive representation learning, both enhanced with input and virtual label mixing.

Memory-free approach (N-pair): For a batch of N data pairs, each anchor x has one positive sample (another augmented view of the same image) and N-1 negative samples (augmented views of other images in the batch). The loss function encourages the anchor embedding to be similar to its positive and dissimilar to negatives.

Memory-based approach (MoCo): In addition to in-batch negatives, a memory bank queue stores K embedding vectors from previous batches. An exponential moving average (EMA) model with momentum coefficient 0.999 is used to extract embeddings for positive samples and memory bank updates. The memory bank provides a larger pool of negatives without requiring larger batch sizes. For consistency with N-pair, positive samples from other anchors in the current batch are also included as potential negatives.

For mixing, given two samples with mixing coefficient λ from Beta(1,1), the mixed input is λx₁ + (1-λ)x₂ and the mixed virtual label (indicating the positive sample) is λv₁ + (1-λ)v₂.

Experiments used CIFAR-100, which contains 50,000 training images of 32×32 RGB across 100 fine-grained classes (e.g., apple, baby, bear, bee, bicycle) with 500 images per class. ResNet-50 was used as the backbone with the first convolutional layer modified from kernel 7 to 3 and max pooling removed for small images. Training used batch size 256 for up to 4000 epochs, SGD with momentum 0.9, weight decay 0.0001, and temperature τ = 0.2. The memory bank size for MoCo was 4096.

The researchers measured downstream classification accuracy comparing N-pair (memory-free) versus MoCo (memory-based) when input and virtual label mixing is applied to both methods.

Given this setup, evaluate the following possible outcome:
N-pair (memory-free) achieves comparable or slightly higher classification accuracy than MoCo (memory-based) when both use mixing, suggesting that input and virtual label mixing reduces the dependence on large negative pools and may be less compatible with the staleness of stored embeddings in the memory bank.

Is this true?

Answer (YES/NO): NO